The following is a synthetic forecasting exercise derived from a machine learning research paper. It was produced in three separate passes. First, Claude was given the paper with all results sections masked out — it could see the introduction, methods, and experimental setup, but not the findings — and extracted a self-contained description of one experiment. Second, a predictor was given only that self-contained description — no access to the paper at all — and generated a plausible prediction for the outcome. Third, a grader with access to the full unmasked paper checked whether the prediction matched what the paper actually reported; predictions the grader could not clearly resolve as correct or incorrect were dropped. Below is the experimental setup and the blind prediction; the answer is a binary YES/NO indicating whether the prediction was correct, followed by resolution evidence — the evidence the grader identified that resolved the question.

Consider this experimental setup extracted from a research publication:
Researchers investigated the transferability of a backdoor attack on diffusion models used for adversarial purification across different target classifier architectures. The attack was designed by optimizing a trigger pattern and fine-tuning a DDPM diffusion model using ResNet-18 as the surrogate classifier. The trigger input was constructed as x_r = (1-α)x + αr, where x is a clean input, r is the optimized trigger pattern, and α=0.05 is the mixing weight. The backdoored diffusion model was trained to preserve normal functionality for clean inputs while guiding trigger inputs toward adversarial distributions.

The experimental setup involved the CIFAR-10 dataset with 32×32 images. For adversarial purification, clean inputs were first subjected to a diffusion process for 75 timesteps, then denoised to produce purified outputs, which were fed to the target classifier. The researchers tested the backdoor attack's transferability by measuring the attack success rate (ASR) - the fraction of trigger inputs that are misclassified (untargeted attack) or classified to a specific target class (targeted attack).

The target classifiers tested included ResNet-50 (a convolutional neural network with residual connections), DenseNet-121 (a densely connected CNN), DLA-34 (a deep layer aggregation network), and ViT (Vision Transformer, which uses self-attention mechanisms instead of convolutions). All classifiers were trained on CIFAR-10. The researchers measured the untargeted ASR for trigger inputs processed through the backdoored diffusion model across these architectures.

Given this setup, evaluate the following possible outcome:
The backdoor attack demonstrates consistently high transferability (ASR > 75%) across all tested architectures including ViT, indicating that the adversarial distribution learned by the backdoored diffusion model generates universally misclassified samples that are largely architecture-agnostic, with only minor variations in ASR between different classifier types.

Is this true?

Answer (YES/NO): NO